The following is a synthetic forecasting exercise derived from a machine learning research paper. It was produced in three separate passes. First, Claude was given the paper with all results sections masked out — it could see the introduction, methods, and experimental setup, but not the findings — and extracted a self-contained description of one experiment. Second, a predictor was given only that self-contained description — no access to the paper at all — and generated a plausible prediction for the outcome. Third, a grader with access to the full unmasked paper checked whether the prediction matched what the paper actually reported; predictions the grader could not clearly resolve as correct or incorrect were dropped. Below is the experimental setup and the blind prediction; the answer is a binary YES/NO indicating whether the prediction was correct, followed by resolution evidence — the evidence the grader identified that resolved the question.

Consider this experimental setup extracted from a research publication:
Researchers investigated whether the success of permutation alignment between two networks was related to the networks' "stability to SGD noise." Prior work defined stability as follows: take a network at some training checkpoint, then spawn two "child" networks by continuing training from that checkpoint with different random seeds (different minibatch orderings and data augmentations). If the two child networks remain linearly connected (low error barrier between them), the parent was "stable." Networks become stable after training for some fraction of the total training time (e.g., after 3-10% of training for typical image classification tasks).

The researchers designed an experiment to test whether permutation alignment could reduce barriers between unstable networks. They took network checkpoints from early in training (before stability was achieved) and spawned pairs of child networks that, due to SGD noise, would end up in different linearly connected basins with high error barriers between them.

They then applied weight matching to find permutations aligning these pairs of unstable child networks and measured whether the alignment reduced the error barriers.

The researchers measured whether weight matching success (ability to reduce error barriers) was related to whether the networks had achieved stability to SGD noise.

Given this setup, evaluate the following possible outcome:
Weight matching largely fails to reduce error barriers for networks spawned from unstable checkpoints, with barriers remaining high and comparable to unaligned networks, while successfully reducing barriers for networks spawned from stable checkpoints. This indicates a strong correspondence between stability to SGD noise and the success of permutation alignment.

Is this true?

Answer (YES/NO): NO